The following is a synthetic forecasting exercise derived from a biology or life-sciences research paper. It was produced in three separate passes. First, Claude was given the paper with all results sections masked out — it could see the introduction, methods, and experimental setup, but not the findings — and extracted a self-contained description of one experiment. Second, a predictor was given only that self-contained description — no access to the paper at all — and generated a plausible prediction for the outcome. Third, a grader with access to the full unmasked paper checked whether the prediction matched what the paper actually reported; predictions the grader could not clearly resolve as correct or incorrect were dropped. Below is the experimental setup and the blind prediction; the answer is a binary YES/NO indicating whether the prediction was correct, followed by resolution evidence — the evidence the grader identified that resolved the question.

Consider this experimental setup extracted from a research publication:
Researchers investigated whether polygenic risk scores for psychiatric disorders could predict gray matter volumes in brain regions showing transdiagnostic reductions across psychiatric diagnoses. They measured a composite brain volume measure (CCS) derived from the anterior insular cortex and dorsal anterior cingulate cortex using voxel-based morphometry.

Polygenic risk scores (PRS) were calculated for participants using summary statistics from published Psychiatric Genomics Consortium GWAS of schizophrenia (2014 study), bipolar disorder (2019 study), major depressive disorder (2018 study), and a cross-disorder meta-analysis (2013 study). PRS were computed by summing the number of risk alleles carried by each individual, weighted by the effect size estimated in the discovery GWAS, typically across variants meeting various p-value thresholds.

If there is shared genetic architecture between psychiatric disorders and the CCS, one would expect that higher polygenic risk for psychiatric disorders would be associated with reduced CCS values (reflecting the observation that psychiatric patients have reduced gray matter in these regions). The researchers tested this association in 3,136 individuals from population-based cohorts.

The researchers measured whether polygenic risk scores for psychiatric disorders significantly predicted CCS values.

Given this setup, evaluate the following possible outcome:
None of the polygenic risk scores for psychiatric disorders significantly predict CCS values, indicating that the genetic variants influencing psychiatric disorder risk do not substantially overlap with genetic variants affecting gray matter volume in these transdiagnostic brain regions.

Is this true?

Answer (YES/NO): YES